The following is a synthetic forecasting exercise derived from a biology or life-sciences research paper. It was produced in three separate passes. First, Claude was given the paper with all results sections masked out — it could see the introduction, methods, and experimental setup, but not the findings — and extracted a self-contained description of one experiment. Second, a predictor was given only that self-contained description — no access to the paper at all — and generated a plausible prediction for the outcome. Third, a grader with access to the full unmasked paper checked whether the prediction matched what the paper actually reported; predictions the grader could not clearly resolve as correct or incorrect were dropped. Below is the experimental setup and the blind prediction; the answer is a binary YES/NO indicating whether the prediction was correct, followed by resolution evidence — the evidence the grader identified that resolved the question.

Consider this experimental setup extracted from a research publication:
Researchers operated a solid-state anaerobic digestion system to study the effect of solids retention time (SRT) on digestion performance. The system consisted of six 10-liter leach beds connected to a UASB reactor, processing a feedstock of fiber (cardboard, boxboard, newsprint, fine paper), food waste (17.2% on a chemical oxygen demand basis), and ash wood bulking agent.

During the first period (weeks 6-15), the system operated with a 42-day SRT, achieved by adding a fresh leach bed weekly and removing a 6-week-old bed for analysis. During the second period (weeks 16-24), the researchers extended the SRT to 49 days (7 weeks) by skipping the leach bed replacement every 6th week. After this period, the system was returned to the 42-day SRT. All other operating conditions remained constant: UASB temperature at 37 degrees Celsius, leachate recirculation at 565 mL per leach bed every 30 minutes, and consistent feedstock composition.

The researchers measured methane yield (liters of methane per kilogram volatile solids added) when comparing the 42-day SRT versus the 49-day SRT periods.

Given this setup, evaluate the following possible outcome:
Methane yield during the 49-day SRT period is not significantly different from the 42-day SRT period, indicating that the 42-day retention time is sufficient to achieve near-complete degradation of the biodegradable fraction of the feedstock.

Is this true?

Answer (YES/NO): YES